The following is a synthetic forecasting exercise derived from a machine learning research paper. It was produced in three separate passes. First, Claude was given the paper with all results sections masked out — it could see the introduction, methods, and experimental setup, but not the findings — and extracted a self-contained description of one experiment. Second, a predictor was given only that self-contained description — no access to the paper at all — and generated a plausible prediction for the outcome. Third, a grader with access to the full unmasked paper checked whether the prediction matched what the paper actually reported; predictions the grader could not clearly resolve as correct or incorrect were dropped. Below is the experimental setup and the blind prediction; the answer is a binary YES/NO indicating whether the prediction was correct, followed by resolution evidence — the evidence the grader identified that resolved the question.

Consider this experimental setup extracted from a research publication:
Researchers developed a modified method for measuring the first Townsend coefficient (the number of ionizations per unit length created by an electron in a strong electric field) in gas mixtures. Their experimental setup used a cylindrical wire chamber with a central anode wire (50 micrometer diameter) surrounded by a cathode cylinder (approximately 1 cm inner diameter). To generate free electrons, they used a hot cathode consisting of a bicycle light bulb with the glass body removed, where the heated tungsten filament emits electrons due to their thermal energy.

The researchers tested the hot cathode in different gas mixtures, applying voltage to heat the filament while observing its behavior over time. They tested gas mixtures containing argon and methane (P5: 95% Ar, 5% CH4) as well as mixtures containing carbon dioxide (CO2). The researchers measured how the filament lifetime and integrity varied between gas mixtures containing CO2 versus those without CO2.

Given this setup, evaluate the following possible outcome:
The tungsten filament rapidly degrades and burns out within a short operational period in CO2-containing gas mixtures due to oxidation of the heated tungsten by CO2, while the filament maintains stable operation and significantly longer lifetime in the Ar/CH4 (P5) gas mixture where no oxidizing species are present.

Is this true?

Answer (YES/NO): NO